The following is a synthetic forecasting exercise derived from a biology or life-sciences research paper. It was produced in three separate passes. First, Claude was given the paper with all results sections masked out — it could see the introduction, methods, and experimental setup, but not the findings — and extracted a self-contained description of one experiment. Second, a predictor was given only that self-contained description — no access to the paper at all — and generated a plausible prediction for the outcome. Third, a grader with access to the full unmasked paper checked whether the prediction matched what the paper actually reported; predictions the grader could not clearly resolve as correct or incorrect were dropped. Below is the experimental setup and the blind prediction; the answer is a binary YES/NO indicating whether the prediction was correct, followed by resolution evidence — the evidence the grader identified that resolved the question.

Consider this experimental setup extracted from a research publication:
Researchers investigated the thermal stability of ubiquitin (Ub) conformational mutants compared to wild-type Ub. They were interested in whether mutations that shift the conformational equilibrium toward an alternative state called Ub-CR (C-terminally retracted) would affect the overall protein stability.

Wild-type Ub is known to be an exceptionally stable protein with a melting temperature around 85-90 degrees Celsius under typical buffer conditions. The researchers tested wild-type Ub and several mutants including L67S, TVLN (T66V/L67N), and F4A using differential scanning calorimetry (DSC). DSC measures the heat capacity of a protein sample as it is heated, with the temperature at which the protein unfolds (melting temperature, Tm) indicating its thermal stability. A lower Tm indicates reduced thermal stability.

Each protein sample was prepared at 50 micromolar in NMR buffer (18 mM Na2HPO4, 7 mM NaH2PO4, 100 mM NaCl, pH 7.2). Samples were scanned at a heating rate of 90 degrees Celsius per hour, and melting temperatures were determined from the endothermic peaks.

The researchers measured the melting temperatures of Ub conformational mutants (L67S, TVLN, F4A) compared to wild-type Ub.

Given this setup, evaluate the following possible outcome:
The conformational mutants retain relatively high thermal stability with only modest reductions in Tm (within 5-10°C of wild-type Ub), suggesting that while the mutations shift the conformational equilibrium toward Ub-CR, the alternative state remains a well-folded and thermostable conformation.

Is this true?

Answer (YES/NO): NO